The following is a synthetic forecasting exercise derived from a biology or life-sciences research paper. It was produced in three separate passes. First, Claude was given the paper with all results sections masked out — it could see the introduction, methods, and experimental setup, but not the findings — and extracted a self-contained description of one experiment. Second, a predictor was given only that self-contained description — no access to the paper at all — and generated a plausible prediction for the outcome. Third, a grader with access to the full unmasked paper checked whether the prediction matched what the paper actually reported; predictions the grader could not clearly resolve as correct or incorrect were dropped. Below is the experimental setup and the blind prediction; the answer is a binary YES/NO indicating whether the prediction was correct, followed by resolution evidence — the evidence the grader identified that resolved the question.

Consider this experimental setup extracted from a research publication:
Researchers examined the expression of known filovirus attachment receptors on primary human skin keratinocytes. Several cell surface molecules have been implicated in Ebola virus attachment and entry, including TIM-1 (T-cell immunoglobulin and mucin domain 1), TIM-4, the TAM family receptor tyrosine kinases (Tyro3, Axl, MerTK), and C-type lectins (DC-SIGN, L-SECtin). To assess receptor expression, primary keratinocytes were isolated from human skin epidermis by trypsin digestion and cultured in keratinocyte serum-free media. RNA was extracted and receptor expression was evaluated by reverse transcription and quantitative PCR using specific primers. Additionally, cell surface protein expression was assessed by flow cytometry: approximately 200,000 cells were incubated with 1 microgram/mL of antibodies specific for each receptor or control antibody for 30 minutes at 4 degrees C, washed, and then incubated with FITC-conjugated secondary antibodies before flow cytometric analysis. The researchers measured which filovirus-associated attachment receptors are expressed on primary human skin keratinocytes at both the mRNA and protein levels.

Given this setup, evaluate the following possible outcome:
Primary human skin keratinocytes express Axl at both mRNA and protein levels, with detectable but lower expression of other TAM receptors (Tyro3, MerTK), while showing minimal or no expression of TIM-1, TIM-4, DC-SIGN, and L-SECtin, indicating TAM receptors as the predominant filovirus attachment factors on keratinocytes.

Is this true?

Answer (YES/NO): NO